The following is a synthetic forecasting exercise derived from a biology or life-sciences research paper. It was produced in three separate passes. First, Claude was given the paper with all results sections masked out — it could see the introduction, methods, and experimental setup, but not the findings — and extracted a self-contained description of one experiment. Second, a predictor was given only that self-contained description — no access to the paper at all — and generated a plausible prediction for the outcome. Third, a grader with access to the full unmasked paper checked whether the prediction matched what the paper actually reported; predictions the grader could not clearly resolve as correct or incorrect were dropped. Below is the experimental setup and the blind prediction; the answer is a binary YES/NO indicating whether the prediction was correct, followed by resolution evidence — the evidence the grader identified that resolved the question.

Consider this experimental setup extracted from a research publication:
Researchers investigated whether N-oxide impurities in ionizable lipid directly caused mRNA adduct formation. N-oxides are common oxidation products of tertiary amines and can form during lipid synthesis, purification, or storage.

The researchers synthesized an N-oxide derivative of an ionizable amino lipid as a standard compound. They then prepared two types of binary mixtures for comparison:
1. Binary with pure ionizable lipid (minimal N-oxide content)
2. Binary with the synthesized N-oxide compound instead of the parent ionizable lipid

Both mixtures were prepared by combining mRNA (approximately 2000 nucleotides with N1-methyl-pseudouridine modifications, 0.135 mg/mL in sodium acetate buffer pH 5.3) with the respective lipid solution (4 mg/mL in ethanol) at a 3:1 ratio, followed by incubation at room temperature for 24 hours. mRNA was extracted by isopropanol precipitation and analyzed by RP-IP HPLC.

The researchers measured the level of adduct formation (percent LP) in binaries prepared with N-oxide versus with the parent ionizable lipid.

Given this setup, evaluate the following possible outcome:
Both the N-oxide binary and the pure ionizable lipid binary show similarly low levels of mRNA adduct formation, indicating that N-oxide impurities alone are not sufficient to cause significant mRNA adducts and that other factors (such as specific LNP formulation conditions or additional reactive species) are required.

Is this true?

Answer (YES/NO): NO